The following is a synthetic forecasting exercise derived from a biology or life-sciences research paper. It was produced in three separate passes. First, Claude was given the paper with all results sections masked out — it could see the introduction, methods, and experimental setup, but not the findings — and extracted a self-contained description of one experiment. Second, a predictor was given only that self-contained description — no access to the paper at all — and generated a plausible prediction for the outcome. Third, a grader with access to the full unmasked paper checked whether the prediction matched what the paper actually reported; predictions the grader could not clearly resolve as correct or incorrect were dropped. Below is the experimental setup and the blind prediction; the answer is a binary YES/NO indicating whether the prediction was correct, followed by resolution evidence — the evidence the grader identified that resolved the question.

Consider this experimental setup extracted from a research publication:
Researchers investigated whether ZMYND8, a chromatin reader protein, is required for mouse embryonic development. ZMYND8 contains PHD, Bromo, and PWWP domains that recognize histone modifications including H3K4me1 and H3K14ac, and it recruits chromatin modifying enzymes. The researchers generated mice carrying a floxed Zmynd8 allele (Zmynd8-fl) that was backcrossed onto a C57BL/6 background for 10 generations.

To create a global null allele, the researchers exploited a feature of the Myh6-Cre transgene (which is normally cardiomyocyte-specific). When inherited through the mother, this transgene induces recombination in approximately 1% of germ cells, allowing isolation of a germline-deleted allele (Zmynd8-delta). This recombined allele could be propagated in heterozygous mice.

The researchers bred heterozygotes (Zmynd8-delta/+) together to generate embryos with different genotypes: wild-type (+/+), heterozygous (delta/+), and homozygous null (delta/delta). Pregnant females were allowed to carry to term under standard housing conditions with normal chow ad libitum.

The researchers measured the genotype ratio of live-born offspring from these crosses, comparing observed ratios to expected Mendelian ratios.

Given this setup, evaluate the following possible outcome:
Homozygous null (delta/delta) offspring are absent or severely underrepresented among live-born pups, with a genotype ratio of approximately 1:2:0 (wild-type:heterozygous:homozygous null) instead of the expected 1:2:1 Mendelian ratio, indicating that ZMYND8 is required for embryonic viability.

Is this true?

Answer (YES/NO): YES